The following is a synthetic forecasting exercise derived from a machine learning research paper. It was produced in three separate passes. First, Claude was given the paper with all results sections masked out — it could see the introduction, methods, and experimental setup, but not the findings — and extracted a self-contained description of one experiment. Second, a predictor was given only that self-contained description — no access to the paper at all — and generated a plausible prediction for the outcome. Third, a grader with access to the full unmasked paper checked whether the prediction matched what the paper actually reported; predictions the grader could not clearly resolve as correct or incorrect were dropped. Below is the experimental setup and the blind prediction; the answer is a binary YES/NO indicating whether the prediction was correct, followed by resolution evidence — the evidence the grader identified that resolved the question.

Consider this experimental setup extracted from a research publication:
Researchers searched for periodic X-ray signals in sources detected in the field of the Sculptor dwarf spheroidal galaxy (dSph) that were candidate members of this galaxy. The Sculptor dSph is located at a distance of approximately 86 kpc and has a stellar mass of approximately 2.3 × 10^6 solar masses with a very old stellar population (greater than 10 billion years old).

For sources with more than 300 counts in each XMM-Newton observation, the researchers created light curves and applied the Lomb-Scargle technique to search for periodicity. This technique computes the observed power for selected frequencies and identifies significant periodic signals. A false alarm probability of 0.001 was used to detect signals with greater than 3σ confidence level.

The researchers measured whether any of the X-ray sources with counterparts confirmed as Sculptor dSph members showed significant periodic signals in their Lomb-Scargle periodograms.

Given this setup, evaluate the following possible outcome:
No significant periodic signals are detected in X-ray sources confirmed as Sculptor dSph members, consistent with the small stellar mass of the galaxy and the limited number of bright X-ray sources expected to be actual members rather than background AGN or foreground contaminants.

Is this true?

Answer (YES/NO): YES